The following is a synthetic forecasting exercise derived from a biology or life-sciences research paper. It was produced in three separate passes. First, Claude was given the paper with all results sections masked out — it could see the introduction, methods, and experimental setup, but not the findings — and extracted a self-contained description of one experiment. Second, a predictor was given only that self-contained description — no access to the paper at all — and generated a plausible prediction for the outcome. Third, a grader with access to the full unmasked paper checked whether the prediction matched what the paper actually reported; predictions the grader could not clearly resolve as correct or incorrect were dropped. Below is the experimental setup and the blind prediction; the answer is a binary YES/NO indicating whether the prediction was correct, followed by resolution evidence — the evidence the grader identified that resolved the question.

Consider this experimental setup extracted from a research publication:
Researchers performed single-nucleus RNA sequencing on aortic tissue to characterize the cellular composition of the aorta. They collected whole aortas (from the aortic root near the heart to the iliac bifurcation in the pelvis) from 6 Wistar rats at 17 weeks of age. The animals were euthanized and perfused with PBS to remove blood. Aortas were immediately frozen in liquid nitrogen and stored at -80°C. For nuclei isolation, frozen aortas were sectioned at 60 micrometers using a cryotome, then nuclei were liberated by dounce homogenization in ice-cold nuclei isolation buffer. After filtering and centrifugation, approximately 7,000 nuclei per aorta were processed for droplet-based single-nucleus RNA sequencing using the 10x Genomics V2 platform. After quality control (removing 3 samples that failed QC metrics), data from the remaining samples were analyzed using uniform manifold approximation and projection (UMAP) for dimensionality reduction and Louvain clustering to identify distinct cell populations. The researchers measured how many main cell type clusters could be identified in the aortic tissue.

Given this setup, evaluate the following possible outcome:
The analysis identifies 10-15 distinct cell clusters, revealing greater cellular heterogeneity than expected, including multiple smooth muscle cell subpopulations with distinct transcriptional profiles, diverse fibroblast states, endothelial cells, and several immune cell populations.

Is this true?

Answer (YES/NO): NO